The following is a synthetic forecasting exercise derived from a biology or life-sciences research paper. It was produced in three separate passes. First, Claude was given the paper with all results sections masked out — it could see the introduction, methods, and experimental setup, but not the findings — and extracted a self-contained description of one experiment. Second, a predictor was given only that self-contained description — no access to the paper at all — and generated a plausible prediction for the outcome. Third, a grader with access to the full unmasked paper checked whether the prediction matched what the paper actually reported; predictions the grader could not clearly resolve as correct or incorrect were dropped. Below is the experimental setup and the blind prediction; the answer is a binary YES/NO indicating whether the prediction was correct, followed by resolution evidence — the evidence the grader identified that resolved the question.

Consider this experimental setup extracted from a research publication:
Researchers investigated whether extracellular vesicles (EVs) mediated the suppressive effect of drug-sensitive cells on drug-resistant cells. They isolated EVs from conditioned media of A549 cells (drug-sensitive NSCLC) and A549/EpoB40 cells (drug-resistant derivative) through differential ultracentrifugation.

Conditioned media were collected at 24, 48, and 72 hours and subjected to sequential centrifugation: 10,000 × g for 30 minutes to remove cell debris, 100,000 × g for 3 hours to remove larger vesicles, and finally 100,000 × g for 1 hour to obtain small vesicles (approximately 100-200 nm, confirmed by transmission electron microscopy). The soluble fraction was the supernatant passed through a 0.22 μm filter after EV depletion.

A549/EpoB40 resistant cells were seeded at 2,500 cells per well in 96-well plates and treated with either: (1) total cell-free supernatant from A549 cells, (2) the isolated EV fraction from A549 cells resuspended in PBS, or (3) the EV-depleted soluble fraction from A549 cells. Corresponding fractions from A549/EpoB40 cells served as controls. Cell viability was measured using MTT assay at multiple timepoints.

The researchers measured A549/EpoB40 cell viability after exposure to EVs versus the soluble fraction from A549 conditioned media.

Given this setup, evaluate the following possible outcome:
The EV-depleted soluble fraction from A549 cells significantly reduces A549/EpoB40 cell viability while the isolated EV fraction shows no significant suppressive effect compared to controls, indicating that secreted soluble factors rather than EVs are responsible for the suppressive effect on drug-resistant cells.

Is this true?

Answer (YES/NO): YES